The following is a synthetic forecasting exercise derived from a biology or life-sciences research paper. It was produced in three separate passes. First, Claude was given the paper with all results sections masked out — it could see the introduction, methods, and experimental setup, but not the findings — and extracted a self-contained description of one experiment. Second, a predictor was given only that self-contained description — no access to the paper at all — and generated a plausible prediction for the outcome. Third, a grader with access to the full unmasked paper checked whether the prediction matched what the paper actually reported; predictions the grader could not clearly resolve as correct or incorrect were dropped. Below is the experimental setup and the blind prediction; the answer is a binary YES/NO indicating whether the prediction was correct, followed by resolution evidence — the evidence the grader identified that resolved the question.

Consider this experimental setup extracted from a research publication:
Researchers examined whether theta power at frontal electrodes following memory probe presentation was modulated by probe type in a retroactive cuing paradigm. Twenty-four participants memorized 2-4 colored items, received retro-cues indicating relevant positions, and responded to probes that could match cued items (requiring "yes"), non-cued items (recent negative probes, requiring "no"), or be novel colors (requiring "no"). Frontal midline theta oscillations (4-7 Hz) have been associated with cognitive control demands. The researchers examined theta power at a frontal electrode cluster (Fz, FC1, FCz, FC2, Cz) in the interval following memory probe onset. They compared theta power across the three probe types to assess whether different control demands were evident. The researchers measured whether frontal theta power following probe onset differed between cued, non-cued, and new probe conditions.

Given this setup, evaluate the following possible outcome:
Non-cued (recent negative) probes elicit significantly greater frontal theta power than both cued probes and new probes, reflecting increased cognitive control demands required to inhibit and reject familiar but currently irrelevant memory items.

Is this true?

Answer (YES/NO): NO